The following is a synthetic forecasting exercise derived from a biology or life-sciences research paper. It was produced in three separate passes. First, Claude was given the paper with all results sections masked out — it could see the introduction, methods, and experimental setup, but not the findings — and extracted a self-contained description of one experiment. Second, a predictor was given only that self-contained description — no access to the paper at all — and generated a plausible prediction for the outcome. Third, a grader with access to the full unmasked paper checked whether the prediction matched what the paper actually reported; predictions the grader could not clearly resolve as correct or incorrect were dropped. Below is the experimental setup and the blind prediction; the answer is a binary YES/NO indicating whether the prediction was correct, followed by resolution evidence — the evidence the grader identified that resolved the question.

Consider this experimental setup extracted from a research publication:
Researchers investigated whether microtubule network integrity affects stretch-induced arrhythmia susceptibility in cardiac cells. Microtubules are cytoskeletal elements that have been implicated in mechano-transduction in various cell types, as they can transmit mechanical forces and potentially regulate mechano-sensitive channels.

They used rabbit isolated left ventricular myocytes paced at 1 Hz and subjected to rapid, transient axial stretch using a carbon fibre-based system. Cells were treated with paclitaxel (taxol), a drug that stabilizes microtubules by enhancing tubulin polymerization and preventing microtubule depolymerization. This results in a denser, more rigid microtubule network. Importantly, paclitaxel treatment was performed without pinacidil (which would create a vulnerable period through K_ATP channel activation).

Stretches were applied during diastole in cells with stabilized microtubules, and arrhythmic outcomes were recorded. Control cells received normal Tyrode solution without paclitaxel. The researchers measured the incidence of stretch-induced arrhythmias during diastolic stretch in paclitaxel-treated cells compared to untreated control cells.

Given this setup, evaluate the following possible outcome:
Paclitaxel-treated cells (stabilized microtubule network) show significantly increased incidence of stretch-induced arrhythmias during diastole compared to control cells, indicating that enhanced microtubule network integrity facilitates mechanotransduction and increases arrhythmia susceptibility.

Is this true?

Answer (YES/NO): YES